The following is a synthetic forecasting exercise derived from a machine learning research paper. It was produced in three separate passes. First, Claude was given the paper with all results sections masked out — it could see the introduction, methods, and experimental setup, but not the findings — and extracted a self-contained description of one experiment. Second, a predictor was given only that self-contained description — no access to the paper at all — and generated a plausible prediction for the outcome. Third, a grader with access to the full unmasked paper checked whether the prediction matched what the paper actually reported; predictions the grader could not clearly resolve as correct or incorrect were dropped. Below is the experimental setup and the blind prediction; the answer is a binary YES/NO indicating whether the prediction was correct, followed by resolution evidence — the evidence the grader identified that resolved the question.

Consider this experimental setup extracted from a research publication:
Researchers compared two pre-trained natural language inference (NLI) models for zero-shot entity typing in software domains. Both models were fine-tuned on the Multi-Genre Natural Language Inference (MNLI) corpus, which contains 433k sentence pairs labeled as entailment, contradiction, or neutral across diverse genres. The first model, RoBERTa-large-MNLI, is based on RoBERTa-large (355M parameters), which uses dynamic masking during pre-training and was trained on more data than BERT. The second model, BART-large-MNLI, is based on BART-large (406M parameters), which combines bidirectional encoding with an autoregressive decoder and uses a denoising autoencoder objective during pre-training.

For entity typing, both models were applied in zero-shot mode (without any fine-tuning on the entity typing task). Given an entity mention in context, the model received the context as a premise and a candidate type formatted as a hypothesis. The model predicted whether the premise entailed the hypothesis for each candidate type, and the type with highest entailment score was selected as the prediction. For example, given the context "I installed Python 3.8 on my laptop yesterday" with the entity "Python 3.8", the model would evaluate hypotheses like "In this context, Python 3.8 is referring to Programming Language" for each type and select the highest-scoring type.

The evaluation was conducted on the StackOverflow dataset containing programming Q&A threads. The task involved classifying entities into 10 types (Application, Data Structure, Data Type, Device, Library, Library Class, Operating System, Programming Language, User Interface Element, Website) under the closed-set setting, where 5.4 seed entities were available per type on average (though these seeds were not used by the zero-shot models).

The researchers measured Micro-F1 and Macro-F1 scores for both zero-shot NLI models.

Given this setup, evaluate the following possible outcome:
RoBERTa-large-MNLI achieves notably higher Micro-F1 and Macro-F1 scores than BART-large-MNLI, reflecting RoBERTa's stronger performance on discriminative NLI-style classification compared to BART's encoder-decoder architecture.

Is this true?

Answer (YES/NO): YES